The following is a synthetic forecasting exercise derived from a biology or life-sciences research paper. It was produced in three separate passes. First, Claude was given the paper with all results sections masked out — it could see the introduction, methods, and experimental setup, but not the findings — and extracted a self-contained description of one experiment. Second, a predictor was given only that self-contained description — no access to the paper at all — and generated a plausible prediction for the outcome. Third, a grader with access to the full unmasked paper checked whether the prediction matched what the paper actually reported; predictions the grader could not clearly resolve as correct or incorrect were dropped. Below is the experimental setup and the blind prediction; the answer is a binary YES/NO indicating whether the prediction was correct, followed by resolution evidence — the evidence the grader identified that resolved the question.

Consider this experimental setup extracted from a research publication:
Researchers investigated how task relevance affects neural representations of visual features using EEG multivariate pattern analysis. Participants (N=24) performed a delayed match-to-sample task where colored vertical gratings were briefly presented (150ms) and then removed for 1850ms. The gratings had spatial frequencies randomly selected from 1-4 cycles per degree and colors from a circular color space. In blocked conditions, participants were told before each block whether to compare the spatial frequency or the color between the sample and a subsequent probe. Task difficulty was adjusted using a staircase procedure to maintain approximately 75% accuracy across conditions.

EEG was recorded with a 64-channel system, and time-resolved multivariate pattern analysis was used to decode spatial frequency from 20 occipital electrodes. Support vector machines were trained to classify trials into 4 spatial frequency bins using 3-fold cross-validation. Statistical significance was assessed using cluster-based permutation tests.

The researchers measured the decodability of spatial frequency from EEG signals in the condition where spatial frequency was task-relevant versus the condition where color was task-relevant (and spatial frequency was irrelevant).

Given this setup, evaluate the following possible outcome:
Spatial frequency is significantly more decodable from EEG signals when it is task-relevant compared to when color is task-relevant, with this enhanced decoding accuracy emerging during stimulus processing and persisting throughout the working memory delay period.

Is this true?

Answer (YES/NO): NO